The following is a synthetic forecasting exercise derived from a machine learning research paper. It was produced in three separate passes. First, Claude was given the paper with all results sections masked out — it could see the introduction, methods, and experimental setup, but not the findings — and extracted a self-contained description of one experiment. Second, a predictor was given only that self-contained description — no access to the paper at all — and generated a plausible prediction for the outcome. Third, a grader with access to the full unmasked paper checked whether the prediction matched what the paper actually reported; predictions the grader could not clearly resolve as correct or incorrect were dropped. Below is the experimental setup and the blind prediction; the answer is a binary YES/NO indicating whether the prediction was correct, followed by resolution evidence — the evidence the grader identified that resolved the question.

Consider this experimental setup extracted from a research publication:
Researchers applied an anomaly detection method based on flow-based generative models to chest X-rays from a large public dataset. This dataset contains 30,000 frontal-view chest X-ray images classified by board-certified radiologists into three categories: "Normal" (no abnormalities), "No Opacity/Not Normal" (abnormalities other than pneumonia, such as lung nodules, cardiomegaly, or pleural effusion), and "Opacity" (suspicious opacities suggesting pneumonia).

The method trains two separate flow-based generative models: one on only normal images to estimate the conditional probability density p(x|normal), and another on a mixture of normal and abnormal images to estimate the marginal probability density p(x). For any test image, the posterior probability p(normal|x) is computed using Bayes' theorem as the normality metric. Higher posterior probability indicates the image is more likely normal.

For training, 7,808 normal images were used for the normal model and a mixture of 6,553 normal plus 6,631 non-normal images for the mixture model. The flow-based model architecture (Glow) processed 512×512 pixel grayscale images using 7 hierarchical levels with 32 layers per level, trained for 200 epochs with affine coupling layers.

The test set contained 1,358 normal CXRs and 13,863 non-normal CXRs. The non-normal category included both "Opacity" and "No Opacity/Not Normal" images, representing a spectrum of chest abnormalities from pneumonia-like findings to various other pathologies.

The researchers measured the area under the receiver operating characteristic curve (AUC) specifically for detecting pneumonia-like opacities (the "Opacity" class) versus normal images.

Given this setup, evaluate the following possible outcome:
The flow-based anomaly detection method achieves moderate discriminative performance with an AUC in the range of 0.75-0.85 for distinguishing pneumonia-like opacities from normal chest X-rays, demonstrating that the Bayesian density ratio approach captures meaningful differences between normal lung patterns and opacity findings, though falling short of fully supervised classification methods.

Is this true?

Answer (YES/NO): NO